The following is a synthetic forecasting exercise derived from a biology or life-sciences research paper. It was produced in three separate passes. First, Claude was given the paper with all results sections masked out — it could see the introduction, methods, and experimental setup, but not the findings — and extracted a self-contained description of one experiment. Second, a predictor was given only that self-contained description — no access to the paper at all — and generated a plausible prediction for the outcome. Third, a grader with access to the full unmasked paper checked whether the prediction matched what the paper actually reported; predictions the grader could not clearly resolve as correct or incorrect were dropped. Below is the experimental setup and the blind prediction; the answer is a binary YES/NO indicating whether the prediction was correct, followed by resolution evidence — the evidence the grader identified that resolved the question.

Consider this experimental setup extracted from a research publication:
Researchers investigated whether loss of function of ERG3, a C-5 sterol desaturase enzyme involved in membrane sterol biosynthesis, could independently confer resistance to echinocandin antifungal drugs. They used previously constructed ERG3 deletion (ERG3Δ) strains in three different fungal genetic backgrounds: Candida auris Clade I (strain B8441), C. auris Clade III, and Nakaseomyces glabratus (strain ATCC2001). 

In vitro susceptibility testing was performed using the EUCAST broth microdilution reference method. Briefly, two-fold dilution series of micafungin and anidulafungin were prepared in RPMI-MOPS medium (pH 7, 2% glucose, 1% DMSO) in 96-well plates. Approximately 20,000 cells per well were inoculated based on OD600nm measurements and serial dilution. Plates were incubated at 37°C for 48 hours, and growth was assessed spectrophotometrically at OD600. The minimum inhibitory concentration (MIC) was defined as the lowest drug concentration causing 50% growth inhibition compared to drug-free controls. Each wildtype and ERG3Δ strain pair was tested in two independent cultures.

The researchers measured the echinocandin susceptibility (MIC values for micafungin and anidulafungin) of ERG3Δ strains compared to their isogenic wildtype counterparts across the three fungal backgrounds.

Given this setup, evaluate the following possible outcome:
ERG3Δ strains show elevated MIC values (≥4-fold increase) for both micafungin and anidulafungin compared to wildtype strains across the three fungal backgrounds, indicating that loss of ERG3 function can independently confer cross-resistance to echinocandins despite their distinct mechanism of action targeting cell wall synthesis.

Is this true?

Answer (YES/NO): NO